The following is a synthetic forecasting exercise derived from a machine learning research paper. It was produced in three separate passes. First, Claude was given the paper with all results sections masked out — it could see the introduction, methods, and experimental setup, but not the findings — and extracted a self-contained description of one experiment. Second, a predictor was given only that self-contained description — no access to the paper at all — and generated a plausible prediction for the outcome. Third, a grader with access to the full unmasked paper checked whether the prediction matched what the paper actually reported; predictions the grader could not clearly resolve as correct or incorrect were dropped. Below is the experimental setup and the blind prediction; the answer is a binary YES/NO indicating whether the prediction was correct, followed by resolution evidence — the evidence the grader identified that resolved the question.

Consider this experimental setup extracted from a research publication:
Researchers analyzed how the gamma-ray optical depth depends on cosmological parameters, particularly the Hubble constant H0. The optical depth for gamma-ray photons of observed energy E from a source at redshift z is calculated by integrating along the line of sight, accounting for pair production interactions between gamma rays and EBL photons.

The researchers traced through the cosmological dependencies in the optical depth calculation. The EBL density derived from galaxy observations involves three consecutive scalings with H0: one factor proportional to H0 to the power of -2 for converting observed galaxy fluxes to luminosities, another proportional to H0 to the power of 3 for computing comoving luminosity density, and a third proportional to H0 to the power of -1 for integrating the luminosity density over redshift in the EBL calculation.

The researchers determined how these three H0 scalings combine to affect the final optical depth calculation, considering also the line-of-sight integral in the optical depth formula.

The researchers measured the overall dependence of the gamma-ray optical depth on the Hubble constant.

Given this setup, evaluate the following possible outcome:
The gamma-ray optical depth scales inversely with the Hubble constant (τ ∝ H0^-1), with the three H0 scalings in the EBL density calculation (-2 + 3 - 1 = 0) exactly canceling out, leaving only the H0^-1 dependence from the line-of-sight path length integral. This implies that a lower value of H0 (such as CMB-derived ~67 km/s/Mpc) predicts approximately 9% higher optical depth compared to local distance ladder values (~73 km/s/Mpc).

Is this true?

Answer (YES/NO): YES